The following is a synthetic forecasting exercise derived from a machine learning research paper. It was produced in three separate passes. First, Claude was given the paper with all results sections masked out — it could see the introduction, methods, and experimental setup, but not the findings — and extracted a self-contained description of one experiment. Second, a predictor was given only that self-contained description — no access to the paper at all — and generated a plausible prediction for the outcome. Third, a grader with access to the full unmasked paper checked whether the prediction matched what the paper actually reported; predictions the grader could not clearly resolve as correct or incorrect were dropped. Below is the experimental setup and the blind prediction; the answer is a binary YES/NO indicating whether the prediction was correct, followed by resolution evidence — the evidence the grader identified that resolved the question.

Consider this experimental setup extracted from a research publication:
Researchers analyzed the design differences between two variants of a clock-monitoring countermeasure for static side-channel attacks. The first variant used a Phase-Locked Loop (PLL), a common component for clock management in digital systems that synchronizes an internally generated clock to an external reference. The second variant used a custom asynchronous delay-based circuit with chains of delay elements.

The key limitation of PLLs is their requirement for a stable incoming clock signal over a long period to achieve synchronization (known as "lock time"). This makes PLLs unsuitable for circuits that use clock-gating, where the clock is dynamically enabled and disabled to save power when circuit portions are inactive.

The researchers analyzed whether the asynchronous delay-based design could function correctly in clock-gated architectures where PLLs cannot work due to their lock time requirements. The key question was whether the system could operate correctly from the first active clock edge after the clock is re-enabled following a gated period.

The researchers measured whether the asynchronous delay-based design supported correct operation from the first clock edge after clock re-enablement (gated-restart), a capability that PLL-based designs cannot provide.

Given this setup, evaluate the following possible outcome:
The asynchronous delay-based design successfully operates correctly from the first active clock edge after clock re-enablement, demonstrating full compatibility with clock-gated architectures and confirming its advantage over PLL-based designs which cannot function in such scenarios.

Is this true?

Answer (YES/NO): YES